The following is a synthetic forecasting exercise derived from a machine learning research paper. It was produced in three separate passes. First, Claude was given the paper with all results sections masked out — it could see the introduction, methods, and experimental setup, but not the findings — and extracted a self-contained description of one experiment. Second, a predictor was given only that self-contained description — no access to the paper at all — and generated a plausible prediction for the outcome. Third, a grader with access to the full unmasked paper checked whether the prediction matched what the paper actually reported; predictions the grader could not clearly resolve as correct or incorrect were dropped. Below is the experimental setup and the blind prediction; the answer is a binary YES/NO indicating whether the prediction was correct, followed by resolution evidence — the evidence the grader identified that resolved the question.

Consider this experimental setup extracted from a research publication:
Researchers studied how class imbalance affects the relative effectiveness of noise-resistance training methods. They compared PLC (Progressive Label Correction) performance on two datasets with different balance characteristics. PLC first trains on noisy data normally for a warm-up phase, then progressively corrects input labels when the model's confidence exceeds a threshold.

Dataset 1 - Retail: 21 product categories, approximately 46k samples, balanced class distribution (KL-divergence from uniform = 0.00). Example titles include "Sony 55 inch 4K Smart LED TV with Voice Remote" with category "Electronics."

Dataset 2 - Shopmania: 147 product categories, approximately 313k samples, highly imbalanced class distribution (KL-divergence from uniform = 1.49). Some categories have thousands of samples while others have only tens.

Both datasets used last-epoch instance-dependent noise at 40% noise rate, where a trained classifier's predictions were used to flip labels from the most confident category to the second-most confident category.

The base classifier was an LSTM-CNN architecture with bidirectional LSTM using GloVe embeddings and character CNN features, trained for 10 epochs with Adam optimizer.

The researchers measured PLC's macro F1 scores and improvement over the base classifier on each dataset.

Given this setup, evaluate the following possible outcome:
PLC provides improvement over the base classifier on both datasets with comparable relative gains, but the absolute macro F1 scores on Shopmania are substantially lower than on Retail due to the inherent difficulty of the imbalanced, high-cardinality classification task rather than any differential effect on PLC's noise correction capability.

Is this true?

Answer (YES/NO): NO